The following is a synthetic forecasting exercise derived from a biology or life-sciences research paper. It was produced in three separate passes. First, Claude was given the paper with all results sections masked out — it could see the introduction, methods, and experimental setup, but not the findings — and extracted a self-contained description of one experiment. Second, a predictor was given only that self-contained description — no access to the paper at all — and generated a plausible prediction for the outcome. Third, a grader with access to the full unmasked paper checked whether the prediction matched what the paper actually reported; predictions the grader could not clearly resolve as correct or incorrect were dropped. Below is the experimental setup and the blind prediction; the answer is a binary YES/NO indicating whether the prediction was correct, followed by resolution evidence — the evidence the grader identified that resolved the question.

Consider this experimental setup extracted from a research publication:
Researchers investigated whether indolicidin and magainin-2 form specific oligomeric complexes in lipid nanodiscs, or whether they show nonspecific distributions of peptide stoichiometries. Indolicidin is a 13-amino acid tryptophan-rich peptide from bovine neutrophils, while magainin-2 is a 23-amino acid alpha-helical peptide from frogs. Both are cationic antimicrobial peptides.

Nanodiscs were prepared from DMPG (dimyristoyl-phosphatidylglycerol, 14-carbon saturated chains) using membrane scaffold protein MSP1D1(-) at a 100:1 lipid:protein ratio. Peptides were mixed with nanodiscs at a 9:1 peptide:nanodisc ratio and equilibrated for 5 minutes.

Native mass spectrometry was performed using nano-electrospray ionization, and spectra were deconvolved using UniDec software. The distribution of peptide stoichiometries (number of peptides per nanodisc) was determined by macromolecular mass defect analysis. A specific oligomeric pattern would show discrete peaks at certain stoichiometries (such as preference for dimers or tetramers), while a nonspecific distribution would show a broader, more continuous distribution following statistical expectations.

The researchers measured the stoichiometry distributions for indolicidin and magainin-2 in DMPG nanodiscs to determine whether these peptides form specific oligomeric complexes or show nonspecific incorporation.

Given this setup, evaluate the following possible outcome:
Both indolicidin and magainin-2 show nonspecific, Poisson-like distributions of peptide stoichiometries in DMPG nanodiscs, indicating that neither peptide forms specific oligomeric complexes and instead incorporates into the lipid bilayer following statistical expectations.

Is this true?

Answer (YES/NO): YES